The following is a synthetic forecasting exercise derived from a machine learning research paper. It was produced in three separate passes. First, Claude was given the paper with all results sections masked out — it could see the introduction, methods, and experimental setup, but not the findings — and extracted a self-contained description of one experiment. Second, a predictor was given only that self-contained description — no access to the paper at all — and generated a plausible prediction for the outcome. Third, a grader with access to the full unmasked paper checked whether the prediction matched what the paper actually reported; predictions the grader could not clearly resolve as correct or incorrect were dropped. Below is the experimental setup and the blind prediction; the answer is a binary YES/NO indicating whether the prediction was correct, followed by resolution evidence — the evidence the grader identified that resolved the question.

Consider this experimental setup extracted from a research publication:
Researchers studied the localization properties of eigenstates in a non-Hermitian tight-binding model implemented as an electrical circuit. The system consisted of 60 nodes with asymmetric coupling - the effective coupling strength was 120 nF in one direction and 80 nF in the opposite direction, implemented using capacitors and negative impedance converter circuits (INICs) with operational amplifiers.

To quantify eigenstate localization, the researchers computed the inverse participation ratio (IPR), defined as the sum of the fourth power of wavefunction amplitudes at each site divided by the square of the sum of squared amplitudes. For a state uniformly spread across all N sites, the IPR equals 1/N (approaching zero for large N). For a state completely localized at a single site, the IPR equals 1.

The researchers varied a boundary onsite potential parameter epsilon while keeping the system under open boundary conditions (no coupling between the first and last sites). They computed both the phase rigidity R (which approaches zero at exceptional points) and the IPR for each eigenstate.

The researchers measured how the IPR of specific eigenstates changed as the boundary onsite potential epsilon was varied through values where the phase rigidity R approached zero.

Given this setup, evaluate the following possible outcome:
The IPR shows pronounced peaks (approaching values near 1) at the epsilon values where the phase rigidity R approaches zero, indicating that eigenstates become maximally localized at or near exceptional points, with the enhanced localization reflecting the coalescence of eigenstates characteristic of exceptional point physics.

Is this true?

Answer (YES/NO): YES